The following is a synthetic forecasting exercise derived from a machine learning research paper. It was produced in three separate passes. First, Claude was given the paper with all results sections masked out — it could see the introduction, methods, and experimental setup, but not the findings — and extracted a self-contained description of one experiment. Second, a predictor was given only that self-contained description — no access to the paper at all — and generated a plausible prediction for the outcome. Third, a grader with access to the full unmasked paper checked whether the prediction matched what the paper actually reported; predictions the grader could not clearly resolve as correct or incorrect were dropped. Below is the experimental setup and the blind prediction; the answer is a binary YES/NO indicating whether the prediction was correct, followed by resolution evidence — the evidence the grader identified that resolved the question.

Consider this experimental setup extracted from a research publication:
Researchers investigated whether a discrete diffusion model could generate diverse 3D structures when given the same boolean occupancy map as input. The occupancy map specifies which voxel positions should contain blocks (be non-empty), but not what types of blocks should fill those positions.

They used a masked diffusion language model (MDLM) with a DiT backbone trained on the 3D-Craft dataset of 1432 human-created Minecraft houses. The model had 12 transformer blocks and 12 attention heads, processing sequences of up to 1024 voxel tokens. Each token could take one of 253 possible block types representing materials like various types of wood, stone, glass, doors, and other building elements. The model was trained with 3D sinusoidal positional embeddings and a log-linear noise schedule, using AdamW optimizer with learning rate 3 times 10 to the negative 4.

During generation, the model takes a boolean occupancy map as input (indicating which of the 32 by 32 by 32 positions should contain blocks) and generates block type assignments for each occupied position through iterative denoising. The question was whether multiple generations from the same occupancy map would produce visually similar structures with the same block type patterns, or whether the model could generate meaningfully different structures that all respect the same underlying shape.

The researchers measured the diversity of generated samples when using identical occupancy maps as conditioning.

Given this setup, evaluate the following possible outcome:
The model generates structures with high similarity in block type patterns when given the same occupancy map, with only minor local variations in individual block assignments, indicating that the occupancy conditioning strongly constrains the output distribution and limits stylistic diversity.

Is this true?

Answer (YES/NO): NO